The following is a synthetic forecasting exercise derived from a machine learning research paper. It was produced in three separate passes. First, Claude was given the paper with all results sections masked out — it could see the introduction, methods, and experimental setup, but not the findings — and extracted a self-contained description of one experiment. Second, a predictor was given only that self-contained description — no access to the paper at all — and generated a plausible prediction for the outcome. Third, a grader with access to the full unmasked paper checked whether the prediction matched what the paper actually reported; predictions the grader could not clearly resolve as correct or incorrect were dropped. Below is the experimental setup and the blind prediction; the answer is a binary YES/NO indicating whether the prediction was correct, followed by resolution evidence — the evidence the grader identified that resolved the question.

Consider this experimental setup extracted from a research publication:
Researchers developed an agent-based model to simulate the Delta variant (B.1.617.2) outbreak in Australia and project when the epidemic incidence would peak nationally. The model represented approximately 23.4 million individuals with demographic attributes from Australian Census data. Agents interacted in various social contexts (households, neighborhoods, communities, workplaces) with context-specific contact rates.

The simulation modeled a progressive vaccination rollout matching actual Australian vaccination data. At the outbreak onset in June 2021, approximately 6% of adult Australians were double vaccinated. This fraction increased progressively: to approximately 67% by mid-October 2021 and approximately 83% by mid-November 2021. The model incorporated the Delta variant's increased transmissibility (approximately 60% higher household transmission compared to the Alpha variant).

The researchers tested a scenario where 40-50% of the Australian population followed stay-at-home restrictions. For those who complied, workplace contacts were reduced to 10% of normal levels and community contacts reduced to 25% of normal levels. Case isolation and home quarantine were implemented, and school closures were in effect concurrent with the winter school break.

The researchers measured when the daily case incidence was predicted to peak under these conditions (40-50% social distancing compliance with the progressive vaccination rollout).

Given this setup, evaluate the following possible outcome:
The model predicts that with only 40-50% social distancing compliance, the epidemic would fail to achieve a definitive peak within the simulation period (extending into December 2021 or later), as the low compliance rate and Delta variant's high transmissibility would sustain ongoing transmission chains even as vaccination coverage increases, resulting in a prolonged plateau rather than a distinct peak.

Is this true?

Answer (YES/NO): NO